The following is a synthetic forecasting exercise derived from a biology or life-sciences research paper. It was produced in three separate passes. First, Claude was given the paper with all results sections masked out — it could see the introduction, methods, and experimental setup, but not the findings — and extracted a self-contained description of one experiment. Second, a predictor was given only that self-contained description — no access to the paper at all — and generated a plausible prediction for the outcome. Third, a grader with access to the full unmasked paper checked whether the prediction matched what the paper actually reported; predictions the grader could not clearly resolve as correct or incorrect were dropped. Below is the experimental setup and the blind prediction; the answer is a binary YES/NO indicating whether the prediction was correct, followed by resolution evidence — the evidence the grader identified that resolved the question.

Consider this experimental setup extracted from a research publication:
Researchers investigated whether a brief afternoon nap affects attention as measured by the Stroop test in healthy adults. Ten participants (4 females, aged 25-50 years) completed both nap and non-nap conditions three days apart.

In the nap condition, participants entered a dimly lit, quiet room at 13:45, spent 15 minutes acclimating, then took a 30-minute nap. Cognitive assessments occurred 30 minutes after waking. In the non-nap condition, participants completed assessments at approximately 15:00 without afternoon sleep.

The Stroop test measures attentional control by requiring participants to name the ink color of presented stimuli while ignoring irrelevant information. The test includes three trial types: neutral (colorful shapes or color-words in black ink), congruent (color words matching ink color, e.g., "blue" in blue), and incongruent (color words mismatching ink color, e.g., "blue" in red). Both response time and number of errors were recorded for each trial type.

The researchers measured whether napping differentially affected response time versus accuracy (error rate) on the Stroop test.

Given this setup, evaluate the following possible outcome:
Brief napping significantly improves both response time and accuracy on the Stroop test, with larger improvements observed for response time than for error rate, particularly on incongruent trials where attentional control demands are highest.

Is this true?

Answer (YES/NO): NO